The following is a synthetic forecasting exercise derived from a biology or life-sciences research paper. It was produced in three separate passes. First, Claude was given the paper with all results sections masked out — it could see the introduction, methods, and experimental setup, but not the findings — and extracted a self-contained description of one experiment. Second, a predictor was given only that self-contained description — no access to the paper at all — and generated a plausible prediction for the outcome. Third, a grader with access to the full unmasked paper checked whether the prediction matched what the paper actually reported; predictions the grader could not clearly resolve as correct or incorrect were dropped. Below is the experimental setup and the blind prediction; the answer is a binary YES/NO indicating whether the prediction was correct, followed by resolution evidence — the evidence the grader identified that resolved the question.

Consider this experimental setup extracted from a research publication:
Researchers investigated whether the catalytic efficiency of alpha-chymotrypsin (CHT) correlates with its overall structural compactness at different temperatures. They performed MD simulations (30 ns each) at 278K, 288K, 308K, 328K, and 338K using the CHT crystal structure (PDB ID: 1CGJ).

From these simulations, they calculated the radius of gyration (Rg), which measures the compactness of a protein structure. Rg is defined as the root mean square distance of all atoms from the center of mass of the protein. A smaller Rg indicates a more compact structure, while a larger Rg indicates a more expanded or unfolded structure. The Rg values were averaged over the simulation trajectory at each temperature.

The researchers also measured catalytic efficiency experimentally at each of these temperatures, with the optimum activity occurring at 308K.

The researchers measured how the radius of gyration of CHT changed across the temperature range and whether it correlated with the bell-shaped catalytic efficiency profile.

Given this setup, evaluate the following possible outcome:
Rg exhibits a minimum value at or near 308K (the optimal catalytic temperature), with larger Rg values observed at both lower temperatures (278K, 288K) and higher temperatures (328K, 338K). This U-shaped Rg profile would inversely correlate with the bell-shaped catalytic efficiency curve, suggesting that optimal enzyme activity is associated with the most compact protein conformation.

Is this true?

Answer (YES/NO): NO